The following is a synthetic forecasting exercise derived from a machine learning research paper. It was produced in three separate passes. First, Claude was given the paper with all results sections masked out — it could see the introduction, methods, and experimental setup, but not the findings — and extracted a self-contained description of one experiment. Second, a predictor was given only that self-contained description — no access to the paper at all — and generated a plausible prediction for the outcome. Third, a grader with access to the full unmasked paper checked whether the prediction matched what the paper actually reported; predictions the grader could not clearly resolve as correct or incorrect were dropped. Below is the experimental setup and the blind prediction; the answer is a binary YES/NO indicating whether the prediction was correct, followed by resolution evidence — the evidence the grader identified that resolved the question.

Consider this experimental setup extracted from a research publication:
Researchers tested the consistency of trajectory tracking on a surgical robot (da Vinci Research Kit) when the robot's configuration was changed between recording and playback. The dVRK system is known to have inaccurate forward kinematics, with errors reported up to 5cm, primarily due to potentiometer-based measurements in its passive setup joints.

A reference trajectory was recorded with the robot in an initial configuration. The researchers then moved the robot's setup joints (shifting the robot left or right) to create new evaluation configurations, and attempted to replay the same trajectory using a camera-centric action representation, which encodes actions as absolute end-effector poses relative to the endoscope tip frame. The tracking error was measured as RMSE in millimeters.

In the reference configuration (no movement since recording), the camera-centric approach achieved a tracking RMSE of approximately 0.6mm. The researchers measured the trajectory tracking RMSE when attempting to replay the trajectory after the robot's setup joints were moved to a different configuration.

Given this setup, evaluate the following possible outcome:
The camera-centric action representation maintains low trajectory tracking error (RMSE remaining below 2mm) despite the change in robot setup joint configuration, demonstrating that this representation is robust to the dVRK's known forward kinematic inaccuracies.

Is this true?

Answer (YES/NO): NO